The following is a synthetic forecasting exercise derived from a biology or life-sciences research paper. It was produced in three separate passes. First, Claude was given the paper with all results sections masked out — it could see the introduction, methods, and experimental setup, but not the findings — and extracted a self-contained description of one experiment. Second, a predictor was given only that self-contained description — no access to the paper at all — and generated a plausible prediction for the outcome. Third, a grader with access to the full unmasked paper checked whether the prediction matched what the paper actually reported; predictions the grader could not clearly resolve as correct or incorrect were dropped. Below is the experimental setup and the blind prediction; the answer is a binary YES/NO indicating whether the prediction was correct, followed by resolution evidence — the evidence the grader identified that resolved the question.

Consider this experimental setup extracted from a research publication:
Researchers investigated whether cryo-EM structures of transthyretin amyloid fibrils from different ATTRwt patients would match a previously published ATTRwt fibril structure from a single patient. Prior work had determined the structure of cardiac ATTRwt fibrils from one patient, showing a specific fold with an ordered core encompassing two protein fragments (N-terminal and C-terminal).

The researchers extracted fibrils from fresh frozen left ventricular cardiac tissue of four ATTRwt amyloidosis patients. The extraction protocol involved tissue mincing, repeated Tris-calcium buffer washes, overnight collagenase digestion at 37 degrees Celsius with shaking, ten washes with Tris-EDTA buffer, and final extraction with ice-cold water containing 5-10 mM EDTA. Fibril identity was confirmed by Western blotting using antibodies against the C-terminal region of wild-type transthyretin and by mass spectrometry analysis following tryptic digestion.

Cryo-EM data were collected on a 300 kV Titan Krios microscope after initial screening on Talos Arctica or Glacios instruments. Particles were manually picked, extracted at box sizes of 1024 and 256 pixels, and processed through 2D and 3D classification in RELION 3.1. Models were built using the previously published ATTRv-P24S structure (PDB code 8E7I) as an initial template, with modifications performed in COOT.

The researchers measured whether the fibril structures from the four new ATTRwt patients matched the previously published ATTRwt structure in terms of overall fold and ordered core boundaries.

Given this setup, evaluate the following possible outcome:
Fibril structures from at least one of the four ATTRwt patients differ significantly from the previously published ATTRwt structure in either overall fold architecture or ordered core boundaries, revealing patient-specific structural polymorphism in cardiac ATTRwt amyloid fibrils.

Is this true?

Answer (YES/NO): NO